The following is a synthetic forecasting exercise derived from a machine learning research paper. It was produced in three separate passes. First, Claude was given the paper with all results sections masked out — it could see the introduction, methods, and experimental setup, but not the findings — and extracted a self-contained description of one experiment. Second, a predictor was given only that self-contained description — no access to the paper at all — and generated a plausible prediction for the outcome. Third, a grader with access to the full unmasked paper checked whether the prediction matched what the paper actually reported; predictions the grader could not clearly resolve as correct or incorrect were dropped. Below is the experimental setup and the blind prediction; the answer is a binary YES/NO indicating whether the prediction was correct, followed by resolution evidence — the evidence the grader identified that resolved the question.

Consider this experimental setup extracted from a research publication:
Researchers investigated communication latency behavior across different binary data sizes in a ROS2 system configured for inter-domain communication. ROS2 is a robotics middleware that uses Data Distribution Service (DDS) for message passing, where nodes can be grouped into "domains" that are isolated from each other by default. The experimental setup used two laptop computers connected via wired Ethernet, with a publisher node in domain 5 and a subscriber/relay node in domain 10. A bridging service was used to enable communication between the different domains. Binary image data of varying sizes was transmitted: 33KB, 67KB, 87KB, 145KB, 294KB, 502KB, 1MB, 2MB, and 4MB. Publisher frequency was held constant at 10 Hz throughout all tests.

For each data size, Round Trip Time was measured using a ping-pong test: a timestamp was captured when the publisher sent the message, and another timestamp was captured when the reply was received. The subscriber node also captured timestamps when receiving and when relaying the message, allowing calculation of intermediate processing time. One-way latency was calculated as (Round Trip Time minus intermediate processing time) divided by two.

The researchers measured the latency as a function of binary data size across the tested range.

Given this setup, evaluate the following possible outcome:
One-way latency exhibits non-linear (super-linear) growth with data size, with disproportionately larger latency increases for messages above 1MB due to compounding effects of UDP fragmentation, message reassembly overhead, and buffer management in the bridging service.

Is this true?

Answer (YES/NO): NO